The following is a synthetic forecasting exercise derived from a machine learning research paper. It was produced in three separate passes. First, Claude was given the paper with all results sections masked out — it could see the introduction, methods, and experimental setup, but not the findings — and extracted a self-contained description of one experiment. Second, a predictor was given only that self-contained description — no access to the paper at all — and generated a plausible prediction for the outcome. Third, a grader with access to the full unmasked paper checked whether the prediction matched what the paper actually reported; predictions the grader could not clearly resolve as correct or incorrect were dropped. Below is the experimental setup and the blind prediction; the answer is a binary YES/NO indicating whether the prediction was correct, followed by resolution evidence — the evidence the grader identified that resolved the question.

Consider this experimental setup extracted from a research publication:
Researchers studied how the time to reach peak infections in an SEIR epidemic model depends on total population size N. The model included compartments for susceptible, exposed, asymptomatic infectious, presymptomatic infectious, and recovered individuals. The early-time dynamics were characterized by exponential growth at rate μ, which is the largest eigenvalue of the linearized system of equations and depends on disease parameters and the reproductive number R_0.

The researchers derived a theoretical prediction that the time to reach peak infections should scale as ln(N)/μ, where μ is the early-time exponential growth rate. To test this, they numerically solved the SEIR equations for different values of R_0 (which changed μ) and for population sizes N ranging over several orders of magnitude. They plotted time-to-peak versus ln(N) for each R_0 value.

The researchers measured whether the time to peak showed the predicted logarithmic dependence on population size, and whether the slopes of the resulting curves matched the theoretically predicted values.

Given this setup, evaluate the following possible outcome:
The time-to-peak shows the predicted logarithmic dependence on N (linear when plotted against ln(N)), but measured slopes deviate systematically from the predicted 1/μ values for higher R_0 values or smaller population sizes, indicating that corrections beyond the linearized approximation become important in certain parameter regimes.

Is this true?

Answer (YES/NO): NO